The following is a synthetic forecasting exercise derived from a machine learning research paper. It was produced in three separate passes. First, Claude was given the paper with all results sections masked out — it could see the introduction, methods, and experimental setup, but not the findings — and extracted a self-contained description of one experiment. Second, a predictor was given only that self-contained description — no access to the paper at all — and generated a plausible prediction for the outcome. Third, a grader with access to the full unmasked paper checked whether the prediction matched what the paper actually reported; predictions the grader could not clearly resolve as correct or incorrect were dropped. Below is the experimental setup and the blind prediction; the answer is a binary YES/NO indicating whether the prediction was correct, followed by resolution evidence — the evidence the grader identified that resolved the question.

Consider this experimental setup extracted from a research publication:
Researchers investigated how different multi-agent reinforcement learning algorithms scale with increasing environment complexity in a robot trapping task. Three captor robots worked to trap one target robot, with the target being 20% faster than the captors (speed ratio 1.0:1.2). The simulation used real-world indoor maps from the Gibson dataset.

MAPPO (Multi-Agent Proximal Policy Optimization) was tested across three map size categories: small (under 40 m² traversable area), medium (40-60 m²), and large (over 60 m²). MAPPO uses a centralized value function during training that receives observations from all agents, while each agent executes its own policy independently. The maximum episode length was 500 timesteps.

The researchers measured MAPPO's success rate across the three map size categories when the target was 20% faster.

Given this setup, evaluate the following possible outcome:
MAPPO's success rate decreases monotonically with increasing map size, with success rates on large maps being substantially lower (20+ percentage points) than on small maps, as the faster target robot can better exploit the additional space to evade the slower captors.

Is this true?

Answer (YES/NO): NO